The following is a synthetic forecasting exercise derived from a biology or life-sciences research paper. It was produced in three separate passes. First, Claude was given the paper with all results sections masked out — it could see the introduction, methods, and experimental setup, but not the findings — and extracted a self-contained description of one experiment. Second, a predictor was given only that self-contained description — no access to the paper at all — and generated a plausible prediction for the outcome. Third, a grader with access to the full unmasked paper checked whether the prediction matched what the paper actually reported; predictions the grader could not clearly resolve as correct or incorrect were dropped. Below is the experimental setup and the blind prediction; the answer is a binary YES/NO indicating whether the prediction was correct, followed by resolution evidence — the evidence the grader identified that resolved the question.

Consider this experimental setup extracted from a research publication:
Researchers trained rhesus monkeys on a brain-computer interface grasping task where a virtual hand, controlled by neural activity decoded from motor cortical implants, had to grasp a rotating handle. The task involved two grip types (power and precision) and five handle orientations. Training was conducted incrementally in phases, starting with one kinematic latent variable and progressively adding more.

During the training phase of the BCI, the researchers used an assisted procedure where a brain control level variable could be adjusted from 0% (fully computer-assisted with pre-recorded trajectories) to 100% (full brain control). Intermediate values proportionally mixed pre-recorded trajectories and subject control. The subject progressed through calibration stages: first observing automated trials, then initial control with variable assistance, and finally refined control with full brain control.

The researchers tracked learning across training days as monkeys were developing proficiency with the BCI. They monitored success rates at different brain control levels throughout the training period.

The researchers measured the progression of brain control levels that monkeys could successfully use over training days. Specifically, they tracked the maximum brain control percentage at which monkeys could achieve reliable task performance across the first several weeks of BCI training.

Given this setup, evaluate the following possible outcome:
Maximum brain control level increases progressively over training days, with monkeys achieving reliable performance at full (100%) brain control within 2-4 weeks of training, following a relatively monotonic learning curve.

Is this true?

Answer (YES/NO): NO